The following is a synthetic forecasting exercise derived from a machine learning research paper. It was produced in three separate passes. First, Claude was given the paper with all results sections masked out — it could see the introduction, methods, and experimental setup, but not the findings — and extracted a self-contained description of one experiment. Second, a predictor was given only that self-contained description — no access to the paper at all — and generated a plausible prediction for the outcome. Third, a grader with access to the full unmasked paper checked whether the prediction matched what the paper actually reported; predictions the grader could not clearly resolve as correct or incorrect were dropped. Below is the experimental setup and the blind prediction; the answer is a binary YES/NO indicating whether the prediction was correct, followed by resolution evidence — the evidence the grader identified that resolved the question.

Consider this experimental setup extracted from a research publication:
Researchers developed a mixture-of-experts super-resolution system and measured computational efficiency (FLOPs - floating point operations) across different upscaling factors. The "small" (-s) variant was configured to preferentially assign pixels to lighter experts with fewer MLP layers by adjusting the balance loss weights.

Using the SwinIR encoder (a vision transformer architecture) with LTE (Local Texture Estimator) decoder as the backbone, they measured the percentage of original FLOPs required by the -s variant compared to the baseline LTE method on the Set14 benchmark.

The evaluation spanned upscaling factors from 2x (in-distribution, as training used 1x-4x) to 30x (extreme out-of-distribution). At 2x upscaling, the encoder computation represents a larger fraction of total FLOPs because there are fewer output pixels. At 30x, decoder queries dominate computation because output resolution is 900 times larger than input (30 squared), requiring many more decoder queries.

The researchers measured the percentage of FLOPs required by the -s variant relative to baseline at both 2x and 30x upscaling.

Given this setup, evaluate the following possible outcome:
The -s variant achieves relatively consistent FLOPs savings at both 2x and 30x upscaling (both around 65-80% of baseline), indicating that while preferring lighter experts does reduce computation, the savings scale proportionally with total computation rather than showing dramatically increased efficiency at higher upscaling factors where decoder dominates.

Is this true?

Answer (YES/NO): NO